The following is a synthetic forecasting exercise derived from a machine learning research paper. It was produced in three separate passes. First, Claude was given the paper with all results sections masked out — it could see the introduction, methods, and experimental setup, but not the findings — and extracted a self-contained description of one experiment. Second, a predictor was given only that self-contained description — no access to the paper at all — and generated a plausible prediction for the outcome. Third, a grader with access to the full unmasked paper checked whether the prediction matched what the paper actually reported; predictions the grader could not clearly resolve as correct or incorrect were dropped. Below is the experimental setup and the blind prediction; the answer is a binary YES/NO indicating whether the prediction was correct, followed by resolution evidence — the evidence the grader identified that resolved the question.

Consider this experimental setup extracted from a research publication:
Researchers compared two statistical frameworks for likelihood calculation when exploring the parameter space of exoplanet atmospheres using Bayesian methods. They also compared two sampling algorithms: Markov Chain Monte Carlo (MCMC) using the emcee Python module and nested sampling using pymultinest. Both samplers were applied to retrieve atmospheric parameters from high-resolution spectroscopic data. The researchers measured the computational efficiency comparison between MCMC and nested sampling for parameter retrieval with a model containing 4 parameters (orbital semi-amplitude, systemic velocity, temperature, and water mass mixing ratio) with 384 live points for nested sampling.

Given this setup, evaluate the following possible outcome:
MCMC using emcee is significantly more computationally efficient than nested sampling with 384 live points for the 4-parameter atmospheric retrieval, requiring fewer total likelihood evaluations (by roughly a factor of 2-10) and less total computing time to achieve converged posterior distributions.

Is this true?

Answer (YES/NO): NO